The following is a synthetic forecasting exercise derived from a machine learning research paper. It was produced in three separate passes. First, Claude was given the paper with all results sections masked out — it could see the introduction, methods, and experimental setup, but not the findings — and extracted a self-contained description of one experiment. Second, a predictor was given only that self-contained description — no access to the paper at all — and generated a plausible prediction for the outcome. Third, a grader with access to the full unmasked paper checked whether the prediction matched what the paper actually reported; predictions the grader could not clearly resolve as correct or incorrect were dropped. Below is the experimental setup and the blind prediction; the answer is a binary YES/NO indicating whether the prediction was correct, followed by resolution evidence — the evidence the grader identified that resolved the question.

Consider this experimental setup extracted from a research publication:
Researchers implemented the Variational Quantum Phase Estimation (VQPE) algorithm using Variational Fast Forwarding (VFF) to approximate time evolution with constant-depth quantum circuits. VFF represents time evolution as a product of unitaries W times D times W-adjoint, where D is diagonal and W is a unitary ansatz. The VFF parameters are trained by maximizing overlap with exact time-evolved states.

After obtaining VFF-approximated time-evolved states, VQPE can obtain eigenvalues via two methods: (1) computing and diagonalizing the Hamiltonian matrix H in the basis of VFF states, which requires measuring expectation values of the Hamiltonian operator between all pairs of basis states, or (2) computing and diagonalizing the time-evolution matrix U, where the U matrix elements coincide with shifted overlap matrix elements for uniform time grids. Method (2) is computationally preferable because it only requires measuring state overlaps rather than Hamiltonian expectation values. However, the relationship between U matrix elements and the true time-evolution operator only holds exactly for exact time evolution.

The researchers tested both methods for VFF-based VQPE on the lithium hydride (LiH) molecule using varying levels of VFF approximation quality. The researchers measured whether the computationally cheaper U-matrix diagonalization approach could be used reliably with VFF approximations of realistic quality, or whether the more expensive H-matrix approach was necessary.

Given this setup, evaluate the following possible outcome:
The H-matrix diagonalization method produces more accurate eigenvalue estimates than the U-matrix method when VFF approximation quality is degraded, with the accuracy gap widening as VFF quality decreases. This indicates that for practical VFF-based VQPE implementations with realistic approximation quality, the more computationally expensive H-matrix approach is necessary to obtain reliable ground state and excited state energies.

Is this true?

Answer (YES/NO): NO